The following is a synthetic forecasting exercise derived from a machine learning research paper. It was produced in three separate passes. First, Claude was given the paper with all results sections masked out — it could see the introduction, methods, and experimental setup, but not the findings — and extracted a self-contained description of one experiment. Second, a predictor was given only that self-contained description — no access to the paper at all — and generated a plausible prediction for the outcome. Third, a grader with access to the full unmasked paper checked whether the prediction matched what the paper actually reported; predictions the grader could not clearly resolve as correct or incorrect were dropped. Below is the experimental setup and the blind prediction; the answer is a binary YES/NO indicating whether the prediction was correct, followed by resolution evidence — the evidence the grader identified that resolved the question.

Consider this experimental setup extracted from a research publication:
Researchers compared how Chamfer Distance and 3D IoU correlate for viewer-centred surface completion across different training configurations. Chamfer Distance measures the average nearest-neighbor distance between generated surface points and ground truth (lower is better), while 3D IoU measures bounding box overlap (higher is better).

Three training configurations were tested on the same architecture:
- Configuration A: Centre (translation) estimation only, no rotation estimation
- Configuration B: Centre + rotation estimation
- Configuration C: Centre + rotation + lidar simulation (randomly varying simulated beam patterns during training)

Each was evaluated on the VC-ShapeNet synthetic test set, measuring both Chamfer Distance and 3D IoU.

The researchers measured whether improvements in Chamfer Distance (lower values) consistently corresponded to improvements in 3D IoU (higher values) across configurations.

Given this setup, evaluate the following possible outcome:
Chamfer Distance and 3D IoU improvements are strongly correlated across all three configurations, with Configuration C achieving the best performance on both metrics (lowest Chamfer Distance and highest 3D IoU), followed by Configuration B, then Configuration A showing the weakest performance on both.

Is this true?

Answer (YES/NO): YES